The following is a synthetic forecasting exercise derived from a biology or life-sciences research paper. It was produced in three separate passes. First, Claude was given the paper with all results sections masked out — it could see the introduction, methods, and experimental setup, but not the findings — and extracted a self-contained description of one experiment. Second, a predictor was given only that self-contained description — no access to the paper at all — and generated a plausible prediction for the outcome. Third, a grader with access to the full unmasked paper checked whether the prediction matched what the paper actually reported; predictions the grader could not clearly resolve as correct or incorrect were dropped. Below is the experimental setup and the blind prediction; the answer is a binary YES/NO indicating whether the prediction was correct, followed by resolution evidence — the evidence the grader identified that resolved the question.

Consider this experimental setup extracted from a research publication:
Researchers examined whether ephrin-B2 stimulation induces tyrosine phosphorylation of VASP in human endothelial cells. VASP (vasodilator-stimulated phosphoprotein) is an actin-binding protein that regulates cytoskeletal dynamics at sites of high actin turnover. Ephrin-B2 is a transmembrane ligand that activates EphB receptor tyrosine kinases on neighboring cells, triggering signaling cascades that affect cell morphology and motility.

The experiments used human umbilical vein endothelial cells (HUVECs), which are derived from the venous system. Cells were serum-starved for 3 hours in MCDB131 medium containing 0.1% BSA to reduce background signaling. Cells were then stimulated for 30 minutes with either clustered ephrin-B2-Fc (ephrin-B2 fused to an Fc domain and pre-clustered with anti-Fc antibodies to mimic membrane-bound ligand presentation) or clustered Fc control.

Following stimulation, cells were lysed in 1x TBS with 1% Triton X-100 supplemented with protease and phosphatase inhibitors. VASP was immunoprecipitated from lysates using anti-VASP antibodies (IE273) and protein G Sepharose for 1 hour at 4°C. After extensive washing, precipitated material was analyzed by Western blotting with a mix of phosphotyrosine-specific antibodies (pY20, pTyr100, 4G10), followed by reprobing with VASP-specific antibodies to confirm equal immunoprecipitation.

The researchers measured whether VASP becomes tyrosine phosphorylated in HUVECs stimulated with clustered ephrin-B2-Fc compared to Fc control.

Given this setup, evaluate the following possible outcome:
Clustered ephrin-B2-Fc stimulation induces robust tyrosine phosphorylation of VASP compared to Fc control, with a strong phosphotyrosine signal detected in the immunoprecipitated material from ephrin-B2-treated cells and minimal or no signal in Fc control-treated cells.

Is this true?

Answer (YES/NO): YES